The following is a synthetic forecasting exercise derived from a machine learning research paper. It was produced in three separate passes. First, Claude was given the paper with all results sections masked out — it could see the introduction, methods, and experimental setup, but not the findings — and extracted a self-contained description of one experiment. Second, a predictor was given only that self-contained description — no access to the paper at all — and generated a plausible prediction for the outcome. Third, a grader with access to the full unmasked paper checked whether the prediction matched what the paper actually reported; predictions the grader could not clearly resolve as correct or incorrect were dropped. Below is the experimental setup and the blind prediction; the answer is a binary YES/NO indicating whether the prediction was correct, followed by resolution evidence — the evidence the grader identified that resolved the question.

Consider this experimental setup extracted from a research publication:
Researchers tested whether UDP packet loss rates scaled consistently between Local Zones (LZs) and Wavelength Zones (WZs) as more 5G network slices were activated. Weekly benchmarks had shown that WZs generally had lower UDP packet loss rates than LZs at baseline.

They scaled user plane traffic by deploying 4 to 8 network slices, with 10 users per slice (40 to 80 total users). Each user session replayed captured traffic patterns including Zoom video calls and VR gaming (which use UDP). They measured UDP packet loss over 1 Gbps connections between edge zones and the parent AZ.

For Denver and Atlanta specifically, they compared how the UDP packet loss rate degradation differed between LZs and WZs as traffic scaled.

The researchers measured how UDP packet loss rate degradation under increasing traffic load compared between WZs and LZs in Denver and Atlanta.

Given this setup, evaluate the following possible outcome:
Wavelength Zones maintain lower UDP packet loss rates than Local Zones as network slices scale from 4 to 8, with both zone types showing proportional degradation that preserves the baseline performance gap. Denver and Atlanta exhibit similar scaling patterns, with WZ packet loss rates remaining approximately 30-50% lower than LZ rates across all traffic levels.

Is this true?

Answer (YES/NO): NO